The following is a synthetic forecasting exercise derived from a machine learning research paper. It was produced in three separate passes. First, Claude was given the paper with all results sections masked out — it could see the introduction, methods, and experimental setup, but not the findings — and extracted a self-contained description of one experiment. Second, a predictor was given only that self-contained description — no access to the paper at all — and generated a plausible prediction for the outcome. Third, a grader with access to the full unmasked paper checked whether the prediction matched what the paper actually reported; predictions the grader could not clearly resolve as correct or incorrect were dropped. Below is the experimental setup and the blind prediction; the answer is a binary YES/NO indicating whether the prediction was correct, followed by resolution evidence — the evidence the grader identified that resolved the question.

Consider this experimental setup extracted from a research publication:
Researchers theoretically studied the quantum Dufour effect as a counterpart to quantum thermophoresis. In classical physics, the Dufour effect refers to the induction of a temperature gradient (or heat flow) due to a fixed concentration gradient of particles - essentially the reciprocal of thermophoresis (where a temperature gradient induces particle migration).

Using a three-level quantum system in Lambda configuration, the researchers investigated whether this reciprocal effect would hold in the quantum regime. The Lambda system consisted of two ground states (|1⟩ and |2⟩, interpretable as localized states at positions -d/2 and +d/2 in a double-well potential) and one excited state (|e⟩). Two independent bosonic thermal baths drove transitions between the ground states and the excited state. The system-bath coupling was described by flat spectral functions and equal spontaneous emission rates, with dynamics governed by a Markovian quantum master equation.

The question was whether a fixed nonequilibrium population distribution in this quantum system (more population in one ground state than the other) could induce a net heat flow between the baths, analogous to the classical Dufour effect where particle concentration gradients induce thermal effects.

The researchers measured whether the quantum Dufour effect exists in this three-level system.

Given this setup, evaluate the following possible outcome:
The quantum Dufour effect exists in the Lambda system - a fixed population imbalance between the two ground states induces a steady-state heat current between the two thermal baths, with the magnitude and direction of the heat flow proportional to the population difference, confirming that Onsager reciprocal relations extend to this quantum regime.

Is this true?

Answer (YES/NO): YES